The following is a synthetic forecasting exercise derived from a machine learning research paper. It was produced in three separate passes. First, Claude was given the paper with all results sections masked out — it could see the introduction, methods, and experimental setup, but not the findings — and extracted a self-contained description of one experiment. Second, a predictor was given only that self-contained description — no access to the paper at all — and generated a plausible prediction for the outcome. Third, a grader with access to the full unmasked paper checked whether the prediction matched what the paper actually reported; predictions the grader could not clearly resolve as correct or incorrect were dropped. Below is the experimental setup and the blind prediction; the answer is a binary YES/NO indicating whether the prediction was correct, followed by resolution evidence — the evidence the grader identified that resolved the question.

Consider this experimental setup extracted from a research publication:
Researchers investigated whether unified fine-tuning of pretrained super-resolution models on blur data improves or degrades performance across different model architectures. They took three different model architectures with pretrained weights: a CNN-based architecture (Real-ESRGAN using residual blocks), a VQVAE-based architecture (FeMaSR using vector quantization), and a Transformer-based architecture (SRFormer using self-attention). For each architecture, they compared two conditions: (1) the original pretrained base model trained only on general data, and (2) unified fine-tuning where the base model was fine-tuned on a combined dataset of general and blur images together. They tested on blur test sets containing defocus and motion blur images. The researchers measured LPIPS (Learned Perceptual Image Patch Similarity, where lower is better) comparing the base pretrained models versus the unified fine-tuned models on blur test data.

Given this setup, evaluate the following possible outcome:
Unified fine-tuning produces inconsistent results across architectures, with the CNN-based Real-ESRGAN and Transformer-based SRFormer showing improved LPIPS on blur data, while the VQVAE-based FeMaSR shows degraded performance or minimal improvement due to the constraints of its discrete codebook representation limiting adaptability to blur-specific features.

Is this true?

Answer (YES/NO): NO